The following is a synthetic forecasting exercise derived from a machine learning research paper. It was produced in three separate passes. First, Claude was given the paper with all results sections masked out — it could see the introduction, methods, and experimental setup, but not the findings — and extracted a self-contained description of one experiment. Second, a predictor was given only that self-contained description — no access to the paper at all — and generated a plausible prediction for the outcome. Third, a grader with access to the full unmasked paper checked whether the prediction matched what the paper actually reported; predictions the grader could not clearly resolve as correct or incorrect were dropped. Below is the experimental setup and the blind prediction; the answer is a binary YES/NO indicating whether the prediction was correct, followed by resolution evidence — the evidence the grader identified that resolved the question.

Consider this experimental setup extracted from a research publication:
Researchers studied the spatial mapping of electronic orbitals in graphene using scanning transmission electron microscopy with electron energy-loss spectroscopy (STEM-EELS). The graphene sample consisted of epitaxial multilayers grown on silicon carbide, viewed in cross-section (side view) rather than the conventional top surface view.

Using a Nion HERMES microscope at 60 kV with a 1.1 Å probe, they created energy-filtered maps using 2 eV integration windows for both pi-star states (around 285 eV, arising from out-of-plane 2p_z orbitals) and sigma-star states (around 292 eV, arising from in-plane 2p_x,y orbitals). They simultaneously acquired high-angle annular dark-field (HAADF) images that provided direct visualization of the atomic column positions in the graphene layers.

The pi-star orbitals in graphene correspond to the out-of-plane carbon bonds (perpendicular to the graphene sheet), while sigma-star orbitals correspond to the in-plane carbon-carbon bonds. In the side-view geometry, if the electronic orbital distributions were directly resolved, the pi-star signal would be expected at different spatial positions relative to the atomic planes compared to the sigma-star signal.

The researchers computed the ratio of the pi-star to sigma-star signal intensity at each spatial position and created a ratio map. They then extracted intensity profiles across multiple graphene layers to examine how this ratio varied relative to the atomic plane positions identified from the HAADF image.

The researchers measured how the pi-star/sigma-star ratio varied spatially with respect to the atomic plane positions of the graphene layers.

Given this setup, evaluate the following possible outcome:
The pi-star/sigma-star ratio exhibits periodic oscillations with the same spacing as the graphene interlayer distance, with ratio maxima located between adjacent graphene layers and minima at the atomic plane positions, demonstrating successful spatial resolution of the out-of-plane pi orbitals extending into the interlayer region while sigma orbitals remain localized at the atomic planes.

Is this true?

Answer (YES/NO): YES